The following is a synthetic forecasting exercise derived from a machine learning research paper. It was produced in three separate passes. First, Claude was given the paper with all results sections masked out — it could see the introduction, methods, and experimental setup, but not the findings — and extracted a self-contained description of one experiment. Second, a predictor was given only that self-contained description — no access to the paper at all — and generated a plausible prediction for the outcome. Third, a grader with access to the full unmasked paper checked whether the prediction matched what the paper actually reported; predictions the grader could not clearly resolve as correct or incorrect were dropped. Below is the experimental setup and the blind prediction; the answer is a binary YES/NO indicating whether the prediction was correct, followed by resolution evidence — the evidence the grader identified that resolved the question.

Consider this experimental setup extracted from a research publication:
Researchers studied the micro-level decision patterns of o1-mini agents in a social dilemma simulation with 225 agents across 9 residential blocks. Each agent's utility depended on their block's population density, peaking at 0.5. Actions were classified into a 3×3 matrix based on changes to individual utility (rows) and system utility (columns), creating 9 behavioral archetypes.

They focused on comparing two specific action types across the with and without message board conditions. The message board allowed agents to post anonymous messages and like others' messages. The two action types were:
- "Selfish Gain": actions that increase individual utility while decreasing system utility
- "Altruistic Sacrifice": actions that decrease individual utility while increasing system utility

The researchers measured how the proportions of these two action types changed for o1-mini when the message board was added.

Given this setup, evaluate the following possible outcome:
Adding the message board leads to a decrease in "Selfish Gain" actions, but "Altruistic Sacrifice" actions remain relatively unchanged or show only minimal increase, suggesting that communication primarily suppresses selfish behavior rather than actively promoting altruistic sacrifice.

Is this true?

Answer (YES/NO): NO